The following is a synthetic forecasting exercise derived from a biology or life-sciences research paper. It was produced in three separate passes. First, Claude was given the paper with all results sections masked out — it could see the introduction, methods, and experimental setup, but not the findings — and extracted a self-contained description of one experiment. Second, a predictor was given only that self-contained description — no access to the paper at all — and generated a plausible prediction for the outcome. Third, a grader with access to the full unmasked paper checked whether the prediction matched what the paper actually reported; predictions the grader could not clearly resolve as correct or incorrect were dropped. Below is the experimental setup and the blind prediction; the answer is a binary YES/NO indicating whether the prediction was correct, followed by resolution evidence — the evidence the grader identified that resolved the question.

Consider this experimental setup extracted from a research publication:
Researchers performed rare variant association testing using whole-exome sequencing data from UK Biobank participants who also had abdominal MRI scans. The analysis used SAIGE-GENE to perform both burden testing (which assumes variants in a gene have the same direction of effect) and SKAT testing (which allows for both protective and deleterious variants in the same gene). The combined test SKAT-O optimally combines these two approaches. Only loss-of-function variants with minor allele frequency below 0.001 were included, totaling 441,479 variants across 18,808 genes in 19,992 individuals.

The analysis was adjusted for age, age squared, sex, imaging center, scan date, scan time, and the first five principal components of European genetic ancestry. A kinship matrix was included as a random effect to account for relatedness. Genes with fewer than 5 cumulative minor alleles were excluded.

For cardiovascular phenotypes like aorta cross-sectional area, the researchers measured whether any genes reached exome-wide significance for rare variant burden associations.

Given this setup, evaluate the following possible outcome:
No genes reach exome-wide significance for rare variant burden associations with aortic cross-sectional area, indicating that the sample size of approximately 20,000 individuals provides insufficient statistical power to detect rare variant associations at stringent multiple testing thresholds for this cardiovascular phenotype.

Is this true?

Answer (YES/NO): YES